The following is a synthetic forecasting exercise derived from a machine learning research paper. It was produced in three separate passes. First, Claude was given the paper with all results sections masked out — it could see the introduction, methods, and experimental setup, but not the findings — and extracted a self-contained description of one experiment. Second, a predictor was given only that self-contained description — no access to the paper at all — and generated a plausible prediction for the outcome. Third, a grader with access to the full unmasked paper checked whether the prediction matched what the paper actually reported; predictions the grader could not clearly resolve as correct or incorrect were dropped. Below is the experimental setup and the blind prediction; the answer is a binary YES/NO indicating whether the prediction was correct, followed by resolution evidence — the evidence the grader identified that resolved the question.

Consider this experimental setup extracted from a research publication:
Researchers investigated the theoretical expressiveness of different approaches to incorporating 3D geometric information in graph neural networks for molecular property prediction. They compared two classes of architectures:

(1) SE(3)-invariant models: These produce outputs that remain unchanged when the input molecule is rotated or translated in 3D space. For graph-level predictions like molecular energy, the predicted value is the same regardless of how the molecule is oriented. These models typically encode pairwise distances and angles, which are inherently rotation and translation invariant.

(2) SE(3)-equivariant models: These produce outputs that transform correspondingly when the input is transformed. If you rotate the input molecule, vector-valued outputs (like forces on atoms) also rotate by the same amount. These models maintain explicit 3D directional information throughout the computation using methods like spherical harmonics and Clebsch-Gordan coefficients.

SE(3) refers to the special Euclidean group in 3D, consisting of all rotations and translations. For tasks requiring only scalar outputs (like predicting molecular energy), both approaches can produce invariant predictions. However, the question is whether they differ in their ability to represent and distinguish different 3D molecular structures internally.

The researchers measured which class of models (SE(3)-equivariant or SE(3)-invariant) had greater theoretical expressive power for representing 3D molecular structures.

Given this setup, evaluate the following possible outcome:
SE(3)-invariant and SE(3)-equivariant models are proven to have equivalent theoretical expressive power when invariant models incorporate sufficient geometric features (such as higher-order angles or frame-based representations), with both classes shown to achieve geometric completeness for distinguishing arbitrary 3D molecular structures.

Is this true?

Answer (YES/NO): NO